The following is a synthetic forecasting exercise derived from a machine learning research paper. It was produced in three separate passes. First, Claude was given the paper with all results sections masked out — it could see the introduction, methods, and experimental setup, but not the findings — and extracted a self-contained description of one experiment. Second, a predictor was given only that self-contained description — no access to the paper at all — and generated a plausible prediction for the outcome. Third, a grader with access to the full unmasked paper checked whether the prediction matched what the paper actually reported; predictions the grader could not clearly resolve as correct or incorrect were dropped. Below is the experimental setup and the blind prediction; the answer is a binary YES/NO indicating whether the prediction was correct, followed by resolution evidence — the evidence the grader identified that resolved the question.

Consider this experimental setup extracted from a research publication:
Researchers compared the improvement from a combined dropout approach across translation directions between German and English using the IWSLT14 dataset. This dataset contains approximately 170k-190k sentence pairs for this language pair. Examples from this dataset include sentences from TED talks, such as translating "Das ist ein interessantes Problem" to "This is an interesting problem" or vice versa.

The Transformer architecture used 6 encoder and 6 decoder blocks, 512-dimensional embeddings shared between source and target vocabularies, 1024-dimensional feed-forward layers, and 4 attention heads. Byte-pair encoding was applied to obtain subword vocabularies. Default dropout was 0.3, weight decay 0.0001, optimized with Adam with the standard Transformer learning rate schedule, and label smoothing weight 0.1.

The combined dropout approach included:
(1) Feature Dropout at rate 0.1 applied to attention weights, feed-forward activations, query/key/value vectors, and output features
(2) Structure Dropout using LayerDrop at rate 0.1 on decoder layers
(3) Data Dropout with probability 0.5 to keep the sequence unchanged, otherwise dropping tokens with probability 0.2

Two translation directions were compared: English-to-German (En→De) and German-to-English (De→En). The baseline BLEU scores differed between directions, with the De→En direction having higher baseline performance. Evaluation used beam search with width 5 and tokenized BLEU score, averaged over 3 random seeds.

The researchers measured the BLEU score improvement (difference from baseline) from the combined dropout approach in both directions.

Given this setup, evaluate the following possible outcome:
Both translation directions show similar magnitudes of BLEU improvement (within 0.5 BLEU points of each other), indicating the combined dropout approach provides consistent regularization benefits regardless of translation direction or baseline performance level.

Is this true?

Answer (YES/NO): NO